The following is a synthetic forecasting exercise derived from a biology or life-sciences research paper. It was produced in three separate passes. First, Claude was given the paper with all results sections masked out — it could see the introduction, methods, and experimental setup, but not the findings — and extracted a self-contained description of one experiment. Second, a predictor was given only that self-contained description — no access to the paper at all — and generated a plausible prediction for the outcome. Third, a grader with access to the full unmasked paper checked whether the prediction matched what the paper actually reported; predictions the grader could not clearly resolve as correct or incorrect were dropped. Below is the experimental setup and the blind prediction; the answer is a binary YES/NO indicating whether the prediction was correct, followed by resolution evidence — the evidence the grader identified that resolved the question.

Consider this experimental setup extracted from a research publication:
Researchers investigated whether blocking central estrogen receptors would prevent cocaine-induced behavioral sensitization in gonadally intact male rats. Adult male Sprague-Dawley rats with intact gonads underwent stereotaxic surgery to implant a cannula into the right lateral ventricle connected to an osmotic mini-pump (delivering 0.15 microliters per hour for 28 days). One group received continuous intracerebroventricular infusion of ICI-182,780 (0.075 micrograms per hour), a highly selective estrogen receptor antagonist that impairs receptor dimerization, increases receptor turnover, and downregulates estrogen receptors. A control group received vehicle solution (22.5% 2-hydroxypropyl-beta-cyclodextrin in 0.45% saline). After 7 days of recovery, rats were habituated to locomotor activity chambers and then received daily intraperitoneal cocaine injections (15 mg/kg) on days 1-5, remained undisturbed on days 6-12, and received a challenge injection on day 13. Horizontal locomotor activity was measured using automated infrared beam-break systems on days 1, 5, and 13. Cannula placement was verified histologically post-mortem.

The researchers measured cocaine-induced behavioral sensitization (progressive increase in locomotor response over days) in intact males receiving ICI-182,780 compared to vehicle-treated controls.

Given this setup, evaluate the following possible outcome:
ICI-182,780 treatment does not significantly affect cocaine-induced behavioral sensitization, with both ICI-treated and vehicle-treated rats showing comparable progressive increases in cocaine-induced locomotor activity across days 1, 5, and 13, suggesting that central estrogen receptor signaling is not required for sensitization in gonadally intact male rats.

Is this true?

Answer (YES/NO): NO